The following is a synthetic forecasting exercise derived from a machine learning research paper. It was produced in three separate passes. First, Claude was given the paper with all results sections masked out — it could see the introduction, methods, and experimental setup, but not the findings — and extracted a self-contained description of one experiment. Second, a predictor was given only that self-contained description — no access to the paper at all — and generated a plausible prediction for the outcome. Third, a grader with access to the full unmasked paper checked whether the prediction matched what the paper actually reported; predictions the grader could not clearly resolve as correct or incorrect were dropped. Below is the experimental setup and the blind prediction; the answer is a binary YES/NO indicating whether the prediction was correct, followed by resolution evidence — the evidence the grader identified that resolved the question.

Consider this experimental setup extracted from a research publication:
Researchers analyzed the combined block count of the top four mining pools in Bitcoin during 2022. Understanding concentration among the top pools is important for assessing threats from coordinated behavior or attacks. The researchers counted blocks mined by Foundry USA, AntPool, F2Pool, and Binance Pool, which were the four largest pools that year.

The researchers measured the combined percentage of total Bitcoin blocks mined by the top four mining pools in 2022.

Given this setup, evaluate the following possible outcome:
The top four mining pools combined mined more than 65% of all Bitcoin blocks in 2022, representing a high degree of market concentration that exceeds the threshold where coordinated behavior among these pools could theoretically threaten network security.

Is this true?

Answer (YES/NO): NO